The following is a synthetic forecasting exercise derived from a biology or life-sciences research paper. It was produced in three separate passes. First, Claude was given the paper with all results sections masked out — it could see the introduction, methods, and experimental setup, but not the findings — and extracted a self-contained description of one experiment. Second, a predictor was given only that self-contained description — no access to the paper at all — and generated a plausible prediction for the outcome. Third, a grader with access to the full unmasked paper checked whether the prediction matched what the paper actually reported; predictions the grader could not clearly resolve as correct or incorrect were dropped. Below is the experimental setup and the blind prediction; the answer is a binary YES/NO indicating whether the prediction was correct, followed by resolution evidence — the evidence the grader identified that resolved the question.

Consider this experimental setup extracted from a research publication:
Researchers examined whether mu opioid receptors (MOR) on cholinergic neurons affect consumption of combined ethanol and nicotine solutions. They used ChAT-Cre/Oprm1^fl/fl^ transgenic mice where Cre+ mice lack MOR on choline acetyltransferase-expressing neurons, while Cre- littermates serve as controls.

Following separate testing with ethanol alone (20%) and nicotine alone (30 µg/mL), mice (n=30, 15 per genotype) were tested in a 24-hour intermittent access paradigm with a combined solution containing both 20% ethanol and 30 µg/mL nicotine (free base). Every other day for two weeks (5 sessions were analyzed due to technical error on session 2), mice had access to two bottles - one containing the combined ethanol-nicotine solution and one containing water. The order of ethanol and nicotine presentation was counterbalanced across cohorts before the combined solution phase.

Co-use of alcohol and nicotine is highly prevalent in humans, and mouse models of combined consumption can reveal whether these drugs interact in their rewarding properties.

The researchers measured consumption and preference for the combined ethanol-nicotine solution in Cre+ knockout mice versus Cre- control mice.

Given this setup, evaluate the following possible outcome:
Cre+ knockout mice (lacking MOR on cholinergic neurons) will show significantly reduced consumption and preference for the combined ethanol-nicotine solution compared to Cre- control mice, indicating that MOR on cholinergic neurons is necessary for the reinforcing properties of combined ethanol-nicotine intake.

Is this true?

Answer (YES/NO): NO